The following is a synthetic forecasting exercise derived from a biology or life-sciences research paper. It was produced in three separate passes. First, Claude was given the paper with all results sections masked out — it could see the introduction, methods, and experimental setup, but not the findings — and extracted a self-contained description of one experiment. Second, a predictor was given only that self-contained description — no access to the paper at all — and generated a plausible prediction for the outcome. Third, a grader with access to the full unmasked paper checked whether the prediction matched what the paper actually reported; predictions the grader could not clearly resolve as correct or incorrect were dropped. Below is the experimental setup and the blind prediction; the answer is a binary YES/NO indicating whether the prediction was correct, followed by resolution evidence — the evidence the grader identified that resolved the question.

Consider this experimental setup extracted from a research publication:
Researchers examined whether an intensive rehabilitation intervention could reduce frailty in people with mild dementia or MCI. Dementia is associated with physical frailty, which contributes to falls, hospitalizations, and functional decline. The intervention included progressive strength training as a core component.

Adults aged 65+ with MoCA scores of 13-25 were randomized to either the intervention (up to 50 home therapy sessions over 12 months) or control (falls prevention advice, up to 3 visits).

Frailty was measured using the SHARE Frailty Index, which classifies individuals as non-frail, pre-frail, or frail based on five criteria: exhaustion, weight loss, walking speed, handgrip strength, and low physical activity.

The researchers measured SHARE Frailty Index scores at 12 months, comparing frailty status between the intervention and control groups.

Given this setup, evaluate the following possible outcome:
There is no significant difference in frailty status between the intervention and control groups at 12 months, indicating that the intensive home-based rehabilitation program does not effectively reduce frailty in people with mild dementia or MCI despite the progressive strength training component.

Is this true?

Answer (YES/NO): YES